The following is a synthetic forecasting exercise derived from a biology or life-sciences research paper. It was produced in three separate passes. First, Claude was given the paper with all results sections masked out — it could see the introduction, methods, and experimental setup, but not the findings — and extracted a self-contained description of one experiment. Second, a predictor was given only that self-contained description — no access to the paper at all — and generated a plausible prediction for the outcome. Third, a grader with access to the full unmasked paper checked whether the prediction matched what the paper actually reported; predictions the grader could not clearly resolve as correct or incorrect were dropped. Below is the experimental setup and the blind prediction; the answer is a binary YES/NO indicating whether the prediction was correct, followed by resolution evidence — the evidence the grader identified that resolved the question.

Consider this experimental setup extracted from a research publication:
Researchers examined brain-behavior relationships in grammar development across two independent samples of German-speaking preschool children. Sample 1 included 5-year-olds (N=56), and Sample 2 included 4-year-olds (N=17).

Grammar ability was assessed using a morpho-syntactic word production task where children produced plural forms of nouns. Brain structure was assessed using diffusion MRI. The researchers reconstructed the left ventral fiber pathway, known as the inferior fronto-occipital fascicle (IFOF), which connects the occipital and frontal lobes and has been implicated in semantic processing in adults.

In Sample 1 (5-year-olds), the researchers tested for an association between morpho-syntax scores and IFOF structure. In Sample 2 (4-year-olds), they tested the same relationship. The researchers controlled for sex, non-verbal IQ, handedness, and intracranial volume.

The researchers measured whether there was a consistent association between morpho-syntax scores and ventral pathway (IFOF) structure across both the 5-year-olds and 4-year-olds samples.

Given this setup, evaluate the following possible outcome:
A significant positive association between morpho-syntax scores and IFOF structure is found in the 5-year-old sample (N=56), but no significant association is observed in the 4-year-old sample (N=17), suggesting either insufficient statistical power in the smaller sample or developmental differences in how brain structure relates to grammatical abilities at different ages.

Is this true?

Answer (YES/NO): YES